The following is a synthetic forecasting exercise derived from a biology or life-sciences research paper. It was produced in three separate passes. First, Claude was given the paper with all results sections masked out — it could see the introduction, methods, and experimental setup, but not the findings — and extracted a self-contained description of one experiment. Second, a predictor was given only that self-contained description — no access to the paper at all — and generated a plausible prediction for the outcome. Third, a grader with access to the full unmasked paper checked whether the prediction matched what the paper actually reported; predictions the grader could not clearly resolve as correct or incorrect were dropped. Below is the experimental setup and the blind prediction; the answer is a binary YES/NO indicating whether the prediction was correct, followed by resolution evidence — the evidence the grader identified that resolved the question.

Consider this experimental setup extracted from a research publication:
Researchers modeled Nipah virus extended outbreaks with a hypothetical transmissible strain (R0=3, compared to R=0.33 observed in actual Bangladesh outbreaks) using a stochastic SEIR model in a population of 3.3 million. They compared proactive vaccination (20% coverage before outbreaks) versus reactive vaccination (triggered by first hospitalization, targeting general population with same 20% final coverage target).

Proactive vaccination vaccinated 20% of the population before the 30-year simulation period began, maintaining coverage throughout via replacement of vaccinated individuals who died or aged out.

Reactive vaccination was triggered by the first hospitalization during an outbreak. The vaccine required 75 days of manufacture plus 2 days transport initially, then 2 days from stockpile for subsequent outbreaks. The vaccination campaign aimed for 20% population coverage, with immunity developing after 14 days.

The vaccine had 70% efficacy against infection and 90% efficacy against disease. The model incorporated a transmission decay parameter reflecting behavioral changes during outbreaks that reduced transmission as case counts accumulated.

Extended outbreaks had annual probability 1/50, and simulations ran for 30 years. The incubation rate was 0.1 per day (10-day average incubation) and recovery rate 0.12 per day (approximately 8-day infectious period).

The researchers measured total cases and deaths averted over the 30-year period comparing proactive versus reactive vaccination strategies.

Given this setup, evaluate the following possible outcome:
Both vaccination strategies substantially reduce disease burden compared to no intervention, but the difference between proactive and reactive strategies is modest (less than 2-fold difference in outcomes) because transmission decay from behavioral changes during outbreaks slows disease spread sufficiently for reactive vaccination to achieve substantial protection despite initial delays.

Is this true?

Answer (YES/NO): NO